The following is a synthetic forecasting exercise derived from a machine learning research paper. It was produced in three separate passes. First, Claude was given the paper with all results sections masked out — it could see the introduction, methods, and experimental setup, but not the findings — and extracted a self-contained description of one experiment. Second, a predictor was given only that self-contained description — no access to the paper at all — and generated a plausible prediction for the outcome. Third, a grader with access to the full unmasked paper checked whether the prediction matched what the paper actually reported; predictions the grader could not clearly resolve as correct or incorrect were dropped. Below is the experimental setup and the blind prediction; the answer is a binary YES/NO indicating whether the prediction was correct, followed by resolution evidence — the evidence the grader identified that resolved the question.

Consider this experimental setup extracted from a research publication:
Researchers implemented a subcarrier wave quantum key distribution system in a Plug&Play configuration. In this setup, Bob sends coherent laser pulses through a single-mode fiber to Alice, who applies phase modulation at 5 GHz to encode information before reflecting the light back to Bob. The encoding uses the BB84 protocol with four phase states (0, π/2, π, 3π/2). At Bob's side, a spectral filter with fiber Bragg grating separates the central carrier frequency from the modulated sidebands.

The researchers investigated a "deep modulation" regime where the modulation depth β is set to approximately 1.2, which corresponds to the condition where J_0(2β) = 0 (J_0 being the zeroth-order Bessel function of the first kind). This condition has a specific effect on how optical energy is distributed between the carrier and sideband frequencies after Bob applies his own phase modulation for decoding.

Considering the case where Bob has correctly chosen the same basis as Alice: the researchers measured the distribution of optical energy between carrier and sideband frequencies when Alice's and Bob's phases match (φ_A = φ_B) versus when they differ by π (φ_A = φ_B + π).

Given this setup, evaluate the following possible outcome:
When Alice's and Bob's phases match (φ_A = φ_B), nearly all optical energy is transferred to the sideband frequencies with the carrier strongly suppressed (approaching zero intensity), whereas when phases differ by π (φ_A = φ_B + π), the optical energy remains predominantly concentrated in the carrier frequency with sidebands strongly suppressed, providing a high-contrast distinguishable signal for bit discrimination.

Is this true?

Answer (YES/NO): YES